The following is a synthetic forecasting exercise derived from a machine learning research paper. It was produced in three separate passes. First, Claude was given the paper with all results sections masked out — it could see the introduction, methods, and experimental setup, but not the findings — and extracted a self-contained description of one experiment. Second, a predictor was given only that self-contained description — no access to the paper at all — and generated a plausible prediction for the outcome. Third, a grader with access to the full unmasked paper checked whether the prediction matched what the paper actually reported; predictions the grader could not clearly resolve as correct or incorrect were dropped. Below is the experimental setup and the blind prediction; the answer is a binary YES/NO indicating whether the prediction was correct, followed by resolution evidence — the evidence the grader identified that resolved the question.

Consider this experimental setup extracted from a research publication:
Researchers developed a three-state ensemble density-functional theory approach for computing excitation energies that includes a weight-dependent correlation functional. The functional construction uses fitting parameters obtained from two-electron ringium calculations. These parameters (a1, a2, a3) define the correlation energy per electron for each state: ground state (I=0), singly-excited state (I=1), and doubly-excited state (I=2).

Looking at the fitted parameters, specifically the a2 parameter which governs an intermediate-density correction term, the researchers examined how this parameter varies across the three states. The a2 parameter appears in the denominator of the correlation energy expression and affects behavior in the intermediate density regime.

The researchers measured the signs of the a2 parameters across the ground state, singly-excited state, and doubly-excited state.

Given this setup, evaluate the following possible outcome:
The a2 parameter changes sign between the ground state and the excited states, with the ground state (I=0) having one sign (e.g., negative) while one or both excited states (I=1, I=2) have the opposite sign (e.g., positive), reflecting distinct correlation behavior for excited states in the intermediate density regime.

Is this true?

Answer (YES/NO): NO